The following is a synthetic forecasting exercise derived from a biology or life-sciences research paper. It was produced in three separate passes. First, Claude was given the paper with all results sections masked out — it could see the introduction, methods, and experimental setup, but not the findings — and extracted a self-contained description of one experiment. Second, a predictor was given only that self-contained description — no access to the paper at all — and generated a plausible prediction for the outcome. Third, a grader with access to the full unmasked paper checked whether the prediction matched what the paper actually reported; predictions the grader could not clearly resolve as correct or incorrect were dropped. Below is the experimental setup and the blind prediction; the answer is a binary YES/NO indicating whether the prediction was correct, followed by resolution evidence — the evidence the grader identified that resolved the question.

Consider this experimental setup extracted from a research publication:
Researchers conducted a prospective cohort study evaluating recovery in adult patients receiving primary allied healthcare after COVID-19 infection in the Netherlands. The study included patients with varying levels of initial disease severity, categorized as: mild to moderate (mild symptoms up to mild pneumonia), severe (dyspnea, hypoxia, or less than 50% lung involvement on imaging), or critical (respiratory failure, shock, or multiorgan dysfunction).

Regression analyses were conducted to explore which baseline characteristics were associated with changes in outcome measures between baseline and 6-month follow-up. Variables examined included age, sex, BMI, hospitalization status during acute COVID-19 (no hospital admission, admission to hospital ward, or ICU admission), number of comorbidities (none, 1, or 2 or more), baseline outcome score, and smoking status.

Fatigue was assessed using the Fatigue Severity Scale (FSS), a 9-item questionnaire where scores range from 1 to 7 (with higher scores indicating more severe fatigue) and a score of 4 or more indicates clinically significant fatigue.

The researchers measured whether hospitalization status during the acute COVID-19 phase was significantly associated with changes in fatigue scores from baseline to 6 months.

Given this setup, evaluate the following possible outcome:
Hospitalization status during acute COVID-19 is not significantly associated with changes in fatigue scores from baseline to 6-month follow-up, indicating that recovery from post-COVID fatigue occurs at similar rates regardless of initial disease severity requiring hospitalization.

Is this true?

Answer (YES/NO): YES